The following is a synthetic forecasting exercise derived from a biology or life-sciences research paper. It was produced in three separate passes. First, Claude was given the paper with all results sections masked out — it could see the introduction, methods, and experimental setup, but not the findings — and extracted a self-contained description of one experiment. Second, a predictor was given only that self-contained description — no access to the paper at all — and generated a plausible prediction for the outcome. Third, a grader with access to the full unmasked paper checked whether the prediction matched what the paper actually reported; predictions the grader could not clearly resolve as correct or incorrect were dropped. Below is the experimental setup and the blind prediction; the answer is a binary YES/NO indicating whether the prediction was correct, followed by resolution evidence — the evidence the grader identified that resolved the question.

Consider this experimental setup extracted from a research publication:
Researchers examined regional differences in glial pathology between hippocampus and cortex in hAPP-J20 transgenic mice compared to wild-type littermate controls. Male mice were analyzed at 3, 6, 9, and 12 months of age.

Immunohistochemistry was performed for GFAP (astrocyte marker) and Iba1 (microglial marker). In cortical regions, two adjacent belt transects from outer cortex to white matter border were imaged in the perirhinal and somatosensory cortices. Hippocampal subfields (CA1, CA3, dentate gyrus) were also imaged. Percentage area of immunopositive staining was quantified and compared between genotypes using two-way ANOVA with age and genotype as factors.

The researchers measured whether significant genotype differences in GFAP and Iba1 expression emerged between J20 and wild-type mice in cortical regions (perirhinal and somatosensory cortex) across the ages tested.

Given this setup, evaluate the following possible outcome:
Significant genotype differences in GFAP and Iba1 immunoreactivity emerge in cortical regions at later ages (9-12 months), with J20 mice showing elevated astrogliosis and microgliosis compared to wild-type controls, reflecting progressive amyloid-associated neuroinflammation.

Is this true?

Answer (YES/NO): NO